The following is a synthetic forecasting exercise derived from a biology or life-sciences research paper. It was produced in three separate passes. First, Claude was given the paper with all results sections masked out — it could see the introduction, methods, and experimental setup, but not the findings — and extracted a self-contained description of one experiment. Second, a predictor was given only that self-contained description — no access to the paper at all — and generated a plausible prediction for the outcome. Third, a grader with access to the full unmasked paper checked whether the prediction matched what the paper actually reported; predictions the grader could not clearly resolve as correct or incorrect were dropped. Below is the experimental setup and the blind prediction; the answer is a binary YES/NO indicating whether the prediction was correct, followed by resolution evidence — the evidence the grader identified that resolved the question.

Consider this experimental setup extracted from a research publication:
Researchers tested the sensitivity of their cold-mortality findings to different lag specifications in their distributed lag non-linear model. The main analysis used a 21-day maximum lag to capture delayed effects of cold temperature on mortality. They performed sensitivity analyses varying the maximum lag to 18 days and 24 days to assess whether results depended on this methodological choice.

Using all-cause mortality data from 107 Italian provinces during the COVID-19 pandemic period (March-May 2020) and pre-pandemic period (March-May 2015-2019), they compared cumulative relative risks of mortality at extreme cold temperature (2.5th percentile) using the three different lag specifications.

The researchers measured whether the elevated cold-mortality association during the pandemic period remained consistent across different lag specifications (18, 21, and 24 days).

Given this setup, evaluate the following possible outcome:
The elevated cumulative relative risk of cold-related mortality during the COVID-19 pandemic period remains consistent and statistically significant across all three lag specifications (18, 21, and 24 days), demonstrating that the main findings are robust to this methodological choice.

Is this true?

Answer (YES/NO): YES